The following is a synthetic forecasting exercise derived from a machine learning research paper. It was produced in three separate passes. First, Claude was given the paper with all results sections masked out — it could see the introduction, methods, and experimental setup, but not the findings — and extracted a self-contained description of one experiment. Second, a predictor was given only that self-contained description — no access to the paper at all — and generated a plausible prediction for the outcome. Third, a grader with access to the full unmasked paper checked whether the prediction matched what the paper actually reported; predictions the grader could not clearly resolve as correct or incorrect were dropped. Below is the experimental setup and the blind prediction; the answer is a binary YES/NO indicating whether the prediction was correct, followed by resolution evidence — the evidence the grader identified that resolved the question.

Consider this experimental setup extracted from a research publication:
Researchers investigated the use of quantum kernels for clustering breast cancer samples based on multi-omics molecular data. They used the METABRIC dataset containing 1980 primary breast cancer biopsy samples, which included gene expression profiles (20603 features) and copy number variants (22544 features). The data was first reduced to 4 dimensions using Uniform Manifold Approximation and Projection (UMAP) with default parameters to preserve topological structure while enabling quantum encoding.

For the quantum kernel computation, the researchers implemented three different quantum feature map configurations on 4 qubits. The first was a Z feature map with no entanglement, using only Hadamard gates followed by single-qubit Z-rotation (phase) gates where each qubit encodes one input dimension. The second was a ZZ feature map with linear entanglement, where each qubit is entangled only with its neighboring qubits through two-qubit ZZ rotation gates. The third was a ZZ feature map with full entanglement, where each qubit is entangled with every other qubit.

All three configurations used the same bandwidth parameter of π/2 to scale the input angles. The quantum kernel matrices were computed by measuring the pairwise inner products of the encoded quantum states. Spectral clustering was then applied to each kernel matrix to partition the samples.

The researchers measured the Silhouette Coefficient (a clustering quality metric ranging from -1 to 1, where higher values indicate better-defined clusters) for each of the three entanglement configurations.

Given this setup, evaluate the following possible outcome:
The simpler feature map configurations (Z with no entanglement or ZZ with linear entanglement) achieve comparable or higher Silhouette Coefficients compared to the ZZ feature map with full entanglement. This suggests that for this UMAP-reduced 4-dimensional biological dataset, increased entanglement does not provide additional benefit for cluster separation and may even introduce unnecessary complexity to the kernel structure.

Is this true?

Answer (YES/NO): YES